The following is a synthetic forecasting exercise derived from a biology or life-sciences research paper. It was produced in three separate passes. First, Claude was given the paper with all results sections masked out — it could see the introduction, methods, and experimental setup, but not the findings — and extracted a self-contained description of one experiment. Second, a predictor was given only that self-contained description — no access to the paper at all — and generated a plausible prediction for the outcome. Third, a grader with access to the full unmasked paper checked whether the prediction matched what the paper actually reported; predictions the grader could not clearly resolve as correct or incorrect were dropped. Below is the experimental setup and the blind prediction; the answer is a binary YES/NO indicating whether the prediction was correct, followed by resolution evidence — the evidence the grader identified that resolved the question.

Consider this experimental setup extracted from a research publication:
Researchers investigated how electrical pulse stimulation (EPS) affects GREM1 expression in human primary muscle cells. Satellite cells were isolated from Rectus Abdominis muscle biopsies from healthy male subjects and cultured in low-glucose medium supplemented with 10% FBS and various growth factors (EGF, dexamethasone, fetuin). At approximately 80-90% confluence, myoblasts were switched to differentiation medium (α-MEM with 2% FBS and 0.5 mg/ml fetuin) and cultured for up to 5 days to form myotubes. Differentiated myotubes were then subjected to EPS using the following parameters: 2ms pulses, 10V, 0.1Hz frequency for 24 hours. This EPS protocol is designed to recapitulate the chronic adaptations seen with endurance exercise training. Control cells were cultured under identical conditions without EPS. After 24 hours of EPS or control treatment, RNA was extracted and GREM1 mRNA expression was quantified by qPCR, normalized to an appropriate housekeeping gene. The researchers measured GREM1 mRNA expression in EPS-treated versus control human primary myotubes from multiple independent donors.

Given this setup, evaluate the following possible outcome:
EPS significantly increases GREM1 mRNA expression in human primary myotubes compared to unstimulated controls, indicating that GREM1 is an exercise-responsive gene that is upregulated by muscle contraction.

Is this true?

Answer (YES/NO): YES